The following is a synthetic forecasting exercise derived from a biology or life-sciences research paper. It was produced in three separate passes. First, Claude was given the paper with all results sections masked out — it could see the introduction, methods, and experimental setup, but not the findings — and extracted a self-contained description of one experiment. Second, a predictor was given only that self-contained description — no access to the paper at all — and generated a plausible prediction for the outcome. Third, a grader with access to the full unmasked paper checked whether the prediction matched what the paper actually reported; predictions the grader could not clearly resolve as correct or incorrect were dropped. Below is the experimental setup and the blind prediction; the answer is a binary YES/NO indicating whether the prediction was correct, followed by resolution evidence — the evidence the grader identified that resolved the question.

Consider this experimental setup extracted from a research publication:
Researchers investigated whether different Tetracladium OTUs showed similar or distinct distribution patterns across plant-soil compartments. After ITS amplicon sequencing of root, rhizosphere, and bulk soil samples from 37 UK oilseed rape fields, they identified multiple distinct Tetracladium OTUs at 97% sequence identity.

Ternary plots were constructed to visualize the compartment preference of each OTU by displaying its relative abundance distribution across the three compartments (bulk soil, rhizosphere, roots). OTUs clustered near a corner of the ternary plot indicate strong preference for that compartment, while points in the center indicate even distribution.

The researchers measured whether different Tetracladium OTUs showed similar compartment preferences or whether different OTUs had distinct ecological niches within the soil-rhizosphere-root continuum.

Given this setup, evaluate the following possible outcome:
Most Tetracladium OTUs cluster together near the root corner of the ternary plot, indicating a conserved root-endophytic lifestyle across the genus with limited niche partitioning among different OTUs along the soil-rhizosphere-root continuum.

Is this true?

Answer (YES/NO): NO